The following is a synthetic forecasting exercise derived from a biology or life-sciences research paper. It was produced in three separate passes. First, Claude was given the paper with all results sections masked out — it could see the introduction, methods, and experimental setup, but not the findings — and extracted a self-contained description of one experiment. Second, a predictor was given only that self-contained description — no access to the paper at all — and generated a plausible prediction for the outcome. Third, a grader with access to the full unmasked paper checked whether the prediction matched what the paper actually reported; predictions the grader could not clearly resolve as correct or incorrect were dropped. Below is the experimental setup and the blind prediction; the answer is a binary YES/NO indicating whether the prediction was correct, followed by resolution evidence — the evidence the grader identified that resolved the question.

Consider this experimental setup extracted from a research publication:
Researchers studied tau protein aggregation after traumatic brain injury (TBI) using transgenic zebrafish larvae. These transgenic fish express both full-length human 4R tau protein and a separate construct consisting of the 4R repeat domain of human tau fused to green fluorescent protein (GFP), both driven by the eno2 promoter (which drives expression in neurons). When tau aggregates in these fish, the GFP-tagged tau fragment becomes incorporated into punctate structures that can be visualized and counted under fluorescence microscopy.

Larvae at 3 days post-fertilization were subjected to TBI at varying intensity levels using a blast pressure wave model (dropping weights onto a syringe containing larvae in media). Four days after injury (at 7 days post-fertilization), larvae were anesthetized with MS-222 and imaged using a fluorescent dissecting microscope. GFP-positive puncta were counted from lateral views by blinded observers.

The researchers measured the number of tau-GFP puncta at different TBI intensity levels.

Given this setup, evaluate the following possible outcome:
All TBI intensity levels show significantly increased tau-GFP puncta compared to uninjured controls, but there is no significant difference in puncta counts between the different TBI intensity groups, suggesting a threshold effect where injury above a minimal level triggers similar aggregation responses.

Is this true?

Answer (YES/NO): NO